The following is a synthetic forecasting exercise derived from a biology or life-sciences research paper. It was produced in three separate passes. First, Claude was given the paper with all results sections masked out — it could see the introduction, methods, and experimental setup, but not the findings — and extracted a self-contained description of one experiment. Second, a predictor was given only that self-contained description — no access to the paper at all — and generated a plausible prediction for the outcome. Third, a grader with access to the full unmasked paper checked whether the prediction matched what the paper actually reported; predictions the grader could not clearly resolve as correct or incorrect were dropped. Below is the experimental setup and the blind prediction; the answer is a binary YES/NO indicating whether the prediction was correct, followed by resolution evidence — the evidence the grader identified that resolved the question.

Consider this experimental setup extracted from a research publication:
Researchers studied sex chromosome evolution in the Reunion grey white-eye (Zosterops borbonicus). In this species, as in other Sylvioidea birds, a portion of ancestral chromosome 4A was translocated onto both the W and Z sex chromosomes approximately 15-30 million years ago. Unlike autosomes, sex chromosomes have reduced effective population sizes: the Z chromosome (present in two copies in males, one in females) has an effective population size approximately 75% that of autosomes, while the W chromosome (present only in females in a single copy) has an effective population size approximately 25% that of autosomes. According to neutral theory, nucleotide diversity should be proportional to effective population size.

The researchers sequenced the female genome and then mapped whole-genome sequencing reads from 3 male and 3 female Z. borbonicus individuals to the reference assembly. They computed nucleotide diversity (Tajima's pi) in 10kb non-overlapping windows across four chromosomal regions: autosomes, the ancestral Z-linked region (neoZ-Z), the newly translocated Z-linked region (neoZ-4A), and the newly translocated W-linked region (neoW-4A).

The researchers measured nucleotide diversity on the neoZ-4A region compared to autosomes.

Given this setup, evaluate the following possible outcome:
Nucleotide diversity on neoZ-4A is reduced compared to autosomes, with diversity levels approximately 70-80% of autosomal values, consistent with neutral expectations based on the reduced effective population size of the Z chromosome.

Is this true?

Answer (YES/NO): NO